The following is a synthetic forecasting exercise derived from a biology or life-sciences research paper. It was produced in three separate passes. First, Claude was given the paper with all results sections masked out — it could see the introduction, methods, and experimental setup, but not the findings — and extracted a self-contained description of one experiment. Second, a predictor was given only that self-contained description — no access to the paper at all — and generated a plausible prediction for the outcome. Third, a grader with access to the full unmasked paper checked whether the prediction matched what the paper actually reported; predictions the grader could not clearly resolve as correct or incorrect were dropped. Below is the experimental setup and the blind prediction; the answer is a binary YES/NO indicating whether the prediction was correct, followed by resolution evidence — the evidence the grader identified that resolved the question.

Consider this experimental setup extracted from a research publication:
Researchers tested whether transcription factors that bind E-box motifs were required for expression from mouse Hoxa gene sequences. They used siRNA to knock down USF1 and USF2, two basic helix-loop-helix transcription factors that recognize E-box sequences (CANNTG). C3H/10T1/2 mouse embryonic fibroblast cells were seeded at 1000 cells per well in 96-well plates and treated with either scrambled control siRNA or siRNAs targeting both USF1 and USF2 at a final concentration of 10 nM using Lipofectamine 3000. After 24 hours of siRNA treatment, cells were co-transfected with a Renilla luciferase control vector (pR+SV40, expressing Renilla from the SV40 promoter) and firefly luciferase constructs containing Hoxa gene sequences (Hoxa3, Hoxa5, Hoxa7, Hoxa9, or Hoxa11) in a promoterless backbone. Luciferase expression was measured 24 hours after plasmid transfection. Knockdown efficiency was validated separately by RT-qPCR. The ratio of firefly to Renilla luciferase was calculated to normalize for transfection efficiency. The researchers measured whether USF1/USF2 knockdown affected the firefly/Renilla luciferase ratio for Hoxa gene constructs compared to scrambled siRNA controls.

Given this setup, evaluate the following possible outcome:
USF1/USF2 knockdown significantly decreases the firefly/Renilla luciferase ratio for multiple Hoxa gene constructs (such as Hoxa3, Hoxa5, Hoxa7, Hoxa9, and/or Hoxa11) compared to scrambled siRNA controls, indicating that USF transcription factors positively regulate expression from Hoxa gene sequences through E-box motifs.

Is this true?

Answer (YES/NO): NO